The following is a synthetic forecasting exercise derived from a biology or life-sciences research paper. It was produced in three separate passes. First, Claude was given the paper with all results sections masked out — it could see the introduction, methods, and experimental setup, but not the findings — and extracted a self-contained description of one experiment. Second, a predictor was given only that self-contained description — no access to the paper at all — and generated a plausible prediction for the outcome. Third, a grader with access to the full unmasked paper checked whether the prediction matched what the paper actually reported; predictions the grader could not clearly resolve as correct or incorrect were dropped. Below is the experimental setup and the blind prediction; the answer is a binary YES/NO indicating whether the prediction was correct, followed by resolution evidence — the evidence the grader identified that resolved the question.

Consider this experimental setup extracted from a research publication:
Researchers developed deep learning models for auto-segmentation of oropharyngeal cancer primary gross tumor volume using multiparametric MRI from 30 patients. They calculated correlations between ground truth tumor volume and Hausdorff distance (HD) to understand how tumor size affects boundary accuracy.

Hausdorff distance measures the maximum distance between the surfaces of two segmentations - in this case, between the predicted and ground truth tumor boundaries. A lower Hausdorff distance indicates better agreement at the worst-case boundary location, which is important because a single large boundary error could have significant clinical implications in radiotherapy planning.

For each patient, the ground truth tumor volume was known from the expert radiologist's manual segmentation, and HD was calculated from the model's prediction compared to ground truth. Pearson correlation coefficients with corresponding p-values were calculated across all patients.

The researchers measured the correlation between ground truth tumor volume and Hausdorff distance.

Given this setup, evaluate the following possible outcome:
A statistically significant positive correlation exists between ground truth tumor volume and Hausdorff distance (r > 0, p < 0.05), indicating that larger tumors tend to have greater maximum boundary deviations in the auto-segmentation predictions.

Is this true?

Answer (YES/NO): YES